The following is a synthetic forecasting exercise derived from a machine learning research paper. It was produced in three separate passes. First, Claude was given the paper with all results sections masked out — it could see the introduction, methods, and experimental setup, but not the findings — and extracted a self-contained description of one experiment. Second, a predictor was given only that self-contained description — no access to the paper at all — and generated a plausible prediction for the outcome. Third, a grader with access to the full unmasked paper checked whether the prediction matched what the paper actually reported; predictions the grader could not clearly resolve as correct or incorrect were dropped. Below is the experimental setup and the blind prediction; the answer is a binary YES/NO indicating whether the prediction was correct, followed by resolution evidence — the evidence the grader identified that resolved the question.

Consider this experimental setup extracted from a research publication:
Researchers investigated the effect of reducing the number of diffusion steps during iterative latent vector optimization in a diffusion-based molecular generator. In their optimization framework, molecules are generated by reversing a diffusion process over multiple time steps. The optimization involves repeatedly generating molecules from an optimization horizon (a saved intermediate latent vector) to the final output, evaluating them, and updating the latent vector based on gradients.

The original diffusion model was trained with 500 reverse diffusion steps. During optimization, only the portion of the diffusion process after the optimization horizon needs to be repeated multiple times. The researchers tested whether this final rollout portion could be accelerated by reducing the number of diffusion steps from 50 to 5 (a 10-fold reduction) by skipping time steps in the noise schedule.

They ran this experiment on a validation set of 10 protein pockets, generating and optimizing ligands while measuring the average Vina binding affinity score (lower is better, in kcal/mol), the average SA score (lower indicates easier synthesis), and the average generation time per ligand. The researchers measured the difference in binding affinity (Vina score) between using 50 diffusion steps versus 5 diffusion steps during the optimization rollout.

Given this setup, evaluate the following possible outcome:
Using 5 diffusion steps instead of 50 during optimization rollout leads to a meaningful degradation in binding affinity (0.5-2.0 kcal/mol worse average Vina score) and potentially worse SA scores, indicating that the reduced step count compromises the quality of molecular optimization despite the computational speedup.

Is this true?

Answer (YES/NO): NO